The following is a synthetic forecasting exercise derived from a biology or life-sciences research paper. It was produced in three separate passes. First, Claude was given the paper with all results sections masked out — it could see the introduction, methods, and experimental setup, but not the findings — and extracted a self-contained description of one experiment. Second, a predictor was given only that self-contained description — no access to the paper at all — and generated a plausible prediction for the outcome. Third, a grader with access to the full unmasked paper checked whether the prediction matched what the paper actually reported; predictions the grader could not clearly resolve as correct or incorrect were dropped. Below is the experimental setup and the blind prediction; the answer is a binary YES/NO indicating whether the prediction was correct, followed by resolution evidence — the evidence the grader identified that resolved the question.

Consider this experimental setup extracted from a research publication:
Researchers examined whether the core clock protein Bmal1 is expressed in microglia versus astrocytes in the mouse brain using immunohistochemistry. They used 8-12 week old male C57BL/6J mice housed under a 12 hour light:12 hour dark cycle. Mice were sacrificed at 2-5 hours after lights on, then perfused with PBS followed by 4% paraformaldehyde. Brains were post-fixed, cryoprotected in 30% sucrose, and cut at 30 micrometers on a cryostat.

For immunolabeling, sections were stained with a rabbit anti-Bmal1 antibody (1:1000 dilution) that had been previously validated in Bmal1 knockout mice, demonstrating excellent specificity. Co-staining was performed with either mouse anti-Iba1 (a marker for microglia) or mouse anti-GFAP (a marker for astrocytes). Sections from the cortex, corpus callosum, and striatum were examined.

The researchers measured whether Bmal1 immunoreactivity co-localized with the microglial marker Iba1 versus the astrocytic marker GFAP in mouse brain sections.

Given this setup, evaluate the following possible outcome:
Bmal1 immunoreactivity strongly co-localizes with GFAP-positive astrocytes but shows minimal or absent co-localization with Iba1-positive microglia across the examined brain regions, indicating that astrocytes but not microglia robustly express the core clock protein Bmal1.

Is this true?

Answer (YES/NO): YES